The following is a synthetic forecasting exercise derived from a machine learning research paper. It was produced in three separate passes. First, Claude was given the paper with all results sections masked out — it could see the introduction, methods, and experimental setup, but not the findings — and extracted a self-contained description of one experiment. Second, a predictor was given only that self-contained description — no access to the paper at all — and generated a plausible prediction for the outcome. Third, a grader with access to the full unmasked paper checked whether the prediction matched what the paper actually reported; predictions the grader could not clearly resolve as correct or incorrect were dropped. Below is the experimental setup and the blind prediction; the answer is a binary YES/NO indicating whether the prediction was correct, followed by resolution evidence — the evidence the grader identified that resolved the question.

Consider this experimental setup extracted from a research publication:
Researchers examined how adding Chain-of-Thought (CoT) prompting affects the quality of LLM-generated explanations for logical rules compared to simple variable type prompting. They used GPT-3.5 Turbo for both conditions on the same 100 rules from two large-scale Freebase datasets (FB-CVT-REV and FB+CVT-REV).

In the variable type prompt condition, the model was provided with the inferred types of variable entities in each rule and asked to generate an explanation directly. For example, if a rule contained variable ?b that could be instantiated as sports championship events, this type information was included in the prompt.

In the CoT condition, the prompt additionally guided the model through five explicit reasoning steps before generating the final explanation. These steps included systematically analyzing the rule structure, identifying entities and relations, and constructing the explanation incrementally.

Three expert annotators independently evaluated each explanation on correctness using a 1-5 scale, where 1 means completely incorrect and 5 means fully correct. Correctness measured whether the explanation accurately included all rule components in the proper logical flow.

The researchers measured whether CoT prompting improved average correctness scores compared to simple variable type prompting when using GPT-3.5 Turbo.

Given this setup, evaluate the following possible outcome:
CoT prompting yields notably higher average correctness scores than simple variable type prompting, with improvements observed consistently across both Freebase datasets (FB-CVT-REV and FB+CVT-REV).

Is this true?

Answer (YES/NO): NO